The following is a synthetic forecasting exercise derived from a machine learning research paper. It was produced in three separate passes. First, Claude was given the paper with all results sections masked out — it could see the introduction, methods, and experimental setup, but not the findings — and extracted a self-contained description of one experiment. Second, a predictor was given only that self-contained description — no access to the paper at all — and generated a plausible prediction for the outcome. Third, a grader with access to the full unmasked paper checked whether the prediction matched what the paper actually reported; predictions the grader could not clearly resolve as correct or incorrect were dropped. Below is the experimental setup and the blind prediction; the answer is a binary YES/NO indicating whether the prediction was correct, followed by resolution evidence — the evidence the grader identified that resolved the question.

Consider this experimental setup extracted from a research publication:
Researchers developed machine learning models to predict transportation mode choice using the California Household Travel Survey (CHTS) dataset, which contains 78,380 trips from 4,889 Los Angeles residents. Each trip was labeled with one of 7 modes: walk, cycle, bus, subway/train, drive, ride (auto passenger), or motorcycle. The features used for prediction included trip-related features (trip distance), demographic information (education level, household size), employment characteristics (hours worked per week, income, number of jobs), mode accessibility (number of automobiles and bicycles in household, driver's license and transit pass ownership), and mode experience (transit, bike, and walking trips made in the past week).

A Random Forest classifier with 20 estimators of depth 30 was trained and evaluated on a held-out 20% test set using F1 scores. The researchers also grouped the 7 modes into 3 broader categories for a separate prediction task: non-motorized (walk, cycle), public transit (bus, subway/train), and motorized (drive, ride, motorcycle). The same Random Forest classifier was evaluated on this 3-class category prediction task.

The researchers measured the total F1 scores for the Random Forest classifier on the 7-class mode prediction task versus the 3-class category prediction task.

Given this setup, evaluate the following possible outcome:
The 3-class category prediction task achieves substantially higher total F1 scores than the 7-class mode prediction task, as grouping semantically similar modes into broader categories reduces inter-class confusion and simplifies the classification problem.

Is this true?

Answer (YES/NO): NO